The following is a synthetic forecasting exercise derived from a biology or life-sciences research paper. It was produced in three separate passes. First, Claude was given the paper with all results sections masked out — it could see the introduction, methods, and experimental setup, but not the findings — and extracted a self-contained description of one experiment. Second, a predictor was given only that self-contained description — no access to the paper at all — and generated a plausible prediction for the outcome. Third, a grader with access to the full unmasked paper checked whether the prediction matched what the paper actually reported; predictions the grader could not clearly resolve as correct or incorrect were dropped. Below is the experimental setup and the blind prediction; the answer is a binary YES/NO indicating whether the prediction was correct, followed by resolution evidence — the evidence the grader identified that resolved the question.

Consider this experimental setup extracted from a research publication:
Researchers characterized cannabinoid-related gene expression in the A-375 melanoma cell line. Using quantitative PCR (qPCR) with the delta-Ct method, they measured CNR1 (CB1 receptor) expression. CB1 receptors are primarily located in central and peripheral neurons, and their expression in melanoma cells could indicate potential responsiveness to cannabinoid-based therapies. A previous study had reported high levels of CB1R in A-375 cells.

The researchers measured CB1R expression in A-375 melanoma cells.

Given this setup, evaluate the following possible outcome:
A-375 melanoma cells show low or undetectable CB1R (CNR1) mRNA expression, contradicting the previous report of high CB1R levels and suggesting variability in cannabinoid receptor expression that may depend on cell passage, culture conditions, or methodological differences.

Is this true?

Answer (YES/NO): NO